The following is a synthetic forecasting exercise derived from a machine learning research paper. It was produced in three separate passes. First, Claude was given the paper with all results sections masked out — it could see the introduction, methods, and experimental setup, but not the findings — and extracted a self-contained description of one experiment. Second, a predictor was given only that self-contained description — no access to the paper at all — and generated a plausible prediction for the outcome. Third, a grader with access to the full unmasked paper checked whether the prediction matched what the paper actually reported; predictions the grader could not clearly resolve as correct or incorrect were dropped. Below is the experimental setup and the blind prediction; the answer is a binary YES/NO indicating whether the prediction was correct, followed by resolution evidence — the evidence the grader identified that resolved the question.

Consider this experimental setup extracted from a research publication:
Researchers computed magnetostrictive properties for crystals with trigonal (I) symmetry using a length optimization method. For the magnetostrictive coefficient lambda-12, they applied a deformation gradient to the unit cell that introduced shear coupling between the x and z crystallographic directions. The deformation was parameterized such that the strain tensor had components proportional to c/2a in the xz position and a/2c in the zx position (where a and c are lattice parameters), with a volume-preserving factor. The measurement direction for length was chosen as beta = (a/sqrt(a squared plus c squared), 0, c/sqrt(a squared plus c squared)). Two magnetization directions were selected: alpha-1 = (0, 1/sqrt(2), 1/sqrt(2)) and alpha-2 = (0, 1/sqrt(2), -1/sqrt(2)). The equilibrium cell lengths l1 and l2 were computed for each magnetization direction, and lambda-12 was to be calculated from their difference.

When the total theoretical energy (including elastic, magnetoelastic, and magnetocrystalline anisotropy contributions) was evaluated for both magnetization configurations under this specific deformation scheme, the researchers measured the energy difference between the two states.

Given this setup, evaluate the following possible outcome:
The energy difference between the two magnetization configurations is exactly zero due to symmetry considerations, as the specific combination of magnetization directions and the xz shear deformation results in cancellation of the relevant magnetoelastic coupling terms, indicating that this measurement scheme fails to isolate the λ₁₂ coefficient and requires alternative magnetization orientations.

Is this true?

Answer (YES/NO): NO